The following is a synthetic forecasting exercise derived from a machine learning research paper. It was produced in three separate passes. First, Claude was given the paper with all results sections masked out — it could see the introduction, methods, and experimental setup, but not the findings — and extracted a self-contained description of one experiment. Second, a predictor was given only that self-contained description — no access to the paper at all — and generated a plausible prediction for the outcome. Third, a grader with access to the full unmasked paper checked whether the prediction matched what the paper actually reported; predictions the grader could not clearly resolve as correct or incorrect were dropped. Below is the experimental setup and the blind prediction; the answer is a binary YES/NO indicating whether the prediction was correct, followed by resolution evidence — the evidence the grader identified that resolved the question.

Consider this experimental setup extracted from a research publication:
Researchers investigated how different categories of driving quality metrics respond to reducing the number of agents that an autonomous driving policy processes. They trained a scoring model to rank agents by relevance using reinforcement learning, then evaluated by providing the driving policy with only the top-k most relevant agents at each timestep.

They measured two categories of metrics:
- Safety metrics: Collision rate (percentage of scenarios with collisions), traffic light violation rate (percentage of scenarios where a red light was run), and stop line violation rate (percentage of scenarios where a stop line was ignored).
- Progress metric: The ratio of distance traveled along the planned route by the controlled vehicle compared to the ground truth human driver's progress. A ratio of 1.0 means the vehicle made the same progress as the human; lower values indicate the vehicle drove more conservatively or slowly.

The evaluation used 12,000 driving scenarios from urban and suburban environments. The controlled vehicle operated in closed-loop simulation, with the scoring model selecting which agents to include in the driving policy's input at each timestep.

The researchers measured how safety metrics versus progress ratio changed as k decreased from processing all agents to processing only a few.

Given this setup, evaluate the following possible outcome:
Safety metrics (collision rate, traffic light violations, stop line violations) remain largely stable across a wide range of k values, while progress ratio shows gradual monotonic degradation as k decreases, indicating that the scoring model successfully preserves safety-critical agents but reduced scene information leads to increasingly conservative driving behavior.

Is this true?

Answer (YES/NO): NO